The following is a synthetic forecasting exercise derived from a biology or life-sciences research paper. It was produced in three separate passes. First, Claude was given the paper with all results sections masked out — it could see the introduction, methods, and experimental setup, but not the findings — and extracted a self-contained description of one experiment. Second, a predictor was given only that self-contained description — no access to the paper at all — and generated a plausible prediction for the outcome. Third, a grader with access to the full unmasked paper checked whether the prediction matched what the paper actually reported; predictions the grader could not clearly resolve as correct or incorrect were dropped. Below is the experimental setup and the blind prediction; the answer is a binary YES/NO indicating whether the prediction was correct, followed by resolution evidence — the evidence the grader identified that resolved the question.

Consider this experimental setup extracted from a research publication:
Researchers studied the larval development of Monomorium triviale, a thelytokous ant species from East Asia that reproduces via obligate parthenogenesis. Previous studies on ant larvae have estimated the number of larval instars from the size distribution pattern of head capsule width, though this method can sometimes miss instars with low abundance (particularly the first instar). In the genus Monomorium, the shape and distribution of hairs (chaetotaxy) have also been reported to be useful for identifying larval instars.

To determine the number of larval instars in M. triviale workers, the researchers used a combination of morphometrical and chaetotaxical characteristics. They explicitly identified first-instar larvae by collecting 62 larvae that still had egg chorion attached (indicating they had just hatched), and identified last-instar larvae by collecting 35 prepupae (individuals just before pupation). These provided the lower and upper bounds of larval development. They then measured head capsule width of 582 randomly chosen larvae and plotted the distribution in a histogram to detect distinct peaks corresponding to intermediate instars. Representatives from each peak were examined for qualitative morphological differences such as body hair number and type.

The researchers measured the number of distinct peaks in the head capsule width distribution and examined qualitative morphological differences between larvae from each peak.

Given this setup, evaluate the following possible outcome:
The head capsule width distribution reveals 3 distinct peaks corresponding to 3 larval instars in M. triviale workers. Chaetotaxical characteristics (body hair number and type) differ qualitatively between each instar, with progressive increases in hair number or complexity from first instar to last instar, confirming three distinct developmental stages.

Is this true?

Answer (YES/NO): NO